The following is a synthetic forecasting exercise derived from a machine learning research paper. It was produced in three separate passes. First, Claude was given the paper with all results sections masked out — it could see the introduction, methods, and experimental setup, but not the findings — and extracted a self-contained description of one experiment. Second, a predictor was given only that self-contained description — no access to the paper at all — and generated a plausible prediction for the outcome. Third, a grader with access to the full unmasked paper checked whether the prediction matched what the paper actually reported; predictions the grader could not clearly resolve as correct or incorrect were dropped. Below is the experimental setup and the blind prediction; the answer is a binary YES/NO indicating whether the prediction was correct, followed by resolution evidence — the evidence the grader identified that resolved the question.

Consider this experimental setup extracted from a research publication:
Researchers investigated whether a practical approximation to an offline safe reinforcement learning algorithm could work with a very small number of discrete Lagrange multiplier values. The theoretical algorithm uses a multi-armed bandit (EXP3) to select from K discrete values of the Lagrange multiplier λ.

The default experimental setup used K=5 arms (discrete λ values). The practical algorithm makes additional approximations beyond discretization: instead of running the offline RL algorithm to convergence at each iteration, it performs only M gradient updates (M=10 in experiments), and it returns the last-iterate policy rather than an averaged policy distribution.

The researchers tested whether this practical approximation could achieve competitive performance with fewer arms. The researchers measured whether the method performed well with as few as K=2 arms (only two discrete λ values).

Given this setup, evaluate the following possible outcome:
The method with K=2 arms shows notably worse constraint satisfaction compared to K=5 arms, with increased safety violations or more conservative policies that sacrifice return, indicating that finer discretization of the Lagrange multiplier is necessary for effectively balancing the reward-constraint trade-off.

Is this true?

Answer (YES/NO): NO